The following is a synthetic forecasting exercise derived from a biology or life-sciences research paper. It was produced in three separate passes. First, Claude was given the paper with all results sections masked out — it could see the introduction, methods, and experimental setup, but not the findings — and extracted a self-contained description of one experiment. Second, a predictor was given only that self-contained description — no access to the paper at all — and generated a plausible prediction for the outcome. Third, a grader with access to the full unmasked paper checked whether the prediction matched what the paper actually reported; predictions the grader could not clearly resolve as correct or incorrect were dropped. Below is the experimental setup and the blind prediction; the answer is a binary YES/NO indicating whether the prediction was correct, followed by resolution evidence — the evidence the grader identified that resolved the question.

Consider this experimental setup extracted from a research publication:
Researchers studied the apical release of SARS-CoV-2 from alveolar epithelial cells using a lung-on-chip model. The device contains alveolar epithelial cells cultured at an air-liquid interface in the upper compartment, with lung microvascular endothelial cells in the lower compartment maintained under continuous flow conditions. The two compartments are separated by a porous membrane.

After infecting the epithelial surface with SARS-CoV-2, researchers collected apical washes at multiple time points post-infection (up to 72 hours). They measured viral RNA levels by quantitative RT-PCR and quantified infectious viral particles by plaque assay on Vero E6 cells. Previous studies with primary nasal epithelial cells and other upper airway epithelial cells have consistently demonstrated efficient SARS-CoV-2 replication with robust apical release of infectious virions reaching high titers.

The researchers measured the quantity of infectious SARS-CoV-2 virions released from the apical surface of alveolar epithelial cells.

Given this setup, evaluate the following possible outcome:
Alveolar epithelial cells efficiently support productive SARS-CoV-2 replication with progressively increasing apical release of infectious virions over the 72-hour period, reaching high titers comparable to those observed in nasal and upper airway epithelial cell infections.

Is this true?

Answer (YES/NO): NO